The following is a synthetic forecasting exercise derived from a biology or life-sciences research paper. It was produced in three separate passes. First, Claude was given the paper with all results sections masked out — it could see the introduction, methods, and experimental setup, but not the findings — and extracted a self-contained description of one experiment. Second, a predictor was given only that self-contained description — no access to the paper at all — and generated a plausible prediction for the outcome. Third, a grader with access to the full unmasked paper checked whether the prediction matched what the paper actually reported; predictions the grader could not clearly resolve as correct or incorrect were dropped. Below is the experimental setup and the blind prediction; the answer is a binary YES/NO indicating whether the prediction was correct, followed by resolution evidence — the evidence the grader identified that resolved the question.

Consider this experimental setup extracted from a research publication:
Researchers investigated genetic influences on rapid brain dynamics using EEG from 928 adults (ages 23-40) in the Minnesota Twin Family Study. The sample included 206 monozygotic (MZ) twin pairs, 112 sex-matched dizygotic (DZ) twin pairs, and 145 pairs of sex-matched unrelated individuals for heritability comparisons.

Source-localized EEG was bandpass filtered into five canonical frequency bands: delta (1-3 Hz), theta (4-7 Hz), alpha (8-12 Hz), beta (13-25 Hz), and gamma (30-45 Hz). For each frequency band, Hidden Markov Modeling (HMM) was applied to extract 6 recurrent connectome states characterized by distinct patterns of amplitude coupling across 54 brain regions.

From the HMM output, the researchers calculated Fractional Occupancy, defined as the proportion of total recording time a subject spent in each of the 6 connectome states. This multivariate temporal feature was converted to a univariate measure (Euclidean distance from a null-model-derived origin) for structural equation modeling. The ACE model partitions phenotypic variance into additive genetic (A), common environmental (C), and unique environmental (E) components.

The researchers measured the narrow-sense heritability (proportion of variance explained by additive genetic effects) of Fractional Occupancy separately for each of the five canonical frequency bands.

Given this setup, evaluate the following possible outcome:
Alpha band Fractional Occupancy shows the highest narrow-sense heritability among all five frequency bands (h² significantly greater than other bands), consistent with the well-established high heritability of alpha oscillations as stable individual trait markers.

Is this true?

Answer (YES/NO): NO